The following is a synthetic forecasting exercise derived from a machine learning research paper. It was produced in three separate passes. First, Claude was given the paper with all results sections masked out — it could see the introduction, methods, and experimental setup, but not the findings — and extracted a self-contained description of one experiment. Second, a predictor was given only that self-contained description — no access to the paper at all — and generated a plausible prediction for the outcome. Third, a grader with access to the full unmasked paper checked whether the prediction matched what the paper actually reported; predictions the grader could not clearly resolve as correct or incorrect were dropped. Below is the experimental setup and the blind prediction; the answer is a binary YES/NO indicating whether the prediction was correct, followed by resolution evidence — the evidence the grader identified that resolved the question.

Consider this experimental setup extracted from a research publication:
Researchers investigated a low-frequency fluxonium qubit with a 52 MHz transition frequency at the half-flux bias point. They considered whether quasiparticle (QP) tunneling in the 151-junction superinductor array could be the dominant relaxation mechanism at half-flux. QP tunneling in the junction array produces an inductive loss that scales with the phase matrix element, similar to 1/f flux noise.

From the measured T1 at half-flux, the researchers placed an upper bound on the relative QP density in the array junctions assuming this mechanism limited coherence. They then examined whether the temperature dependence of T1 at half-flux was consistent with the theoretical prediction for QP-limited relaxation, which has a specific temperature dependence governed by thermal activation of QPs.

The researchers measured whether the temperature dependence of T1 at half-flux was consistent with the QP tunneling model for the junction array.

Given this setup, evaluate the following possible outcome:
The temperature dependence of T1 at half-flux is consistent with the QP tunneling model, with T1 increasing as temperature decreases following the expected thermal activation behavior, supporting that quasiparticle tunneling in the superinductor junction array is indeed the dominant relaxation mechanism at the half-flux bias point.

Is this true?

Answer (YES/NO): NO